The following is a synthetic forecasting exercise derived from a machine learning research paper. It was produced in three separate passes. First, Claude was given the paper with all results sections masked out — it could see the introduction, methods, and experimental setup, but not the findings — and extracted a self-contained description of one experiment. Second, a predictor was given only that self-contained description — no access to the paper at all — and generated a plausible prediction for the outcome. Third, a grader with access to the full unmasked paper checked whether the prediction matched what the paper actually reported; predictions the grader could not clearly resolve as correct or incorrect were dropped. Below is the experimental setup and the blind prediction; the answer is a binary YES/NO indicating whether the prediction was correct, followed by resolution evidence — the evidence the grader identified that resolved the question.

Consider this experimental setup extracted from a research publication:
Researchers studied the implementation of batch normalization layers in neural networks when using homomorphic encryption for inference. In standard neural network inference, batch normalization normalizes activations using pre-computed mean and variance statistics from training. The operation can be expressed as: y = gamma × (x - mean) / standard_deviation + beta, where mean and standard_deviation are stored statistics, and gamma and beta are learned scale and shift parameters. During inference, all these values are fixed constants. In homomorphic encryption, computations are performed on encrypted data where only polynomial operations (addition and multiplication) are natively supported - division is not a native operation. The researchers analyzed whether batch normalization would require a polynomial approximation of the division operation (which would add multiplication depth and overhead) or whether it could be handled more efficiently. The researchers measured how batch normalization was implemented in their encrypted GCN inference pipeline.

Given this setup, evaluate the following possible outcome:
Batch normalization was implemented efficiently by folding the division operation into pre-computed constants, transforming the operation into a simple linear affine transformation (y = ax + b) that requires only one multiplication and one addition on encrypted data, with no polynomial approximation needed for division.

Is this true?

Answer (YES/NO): YES